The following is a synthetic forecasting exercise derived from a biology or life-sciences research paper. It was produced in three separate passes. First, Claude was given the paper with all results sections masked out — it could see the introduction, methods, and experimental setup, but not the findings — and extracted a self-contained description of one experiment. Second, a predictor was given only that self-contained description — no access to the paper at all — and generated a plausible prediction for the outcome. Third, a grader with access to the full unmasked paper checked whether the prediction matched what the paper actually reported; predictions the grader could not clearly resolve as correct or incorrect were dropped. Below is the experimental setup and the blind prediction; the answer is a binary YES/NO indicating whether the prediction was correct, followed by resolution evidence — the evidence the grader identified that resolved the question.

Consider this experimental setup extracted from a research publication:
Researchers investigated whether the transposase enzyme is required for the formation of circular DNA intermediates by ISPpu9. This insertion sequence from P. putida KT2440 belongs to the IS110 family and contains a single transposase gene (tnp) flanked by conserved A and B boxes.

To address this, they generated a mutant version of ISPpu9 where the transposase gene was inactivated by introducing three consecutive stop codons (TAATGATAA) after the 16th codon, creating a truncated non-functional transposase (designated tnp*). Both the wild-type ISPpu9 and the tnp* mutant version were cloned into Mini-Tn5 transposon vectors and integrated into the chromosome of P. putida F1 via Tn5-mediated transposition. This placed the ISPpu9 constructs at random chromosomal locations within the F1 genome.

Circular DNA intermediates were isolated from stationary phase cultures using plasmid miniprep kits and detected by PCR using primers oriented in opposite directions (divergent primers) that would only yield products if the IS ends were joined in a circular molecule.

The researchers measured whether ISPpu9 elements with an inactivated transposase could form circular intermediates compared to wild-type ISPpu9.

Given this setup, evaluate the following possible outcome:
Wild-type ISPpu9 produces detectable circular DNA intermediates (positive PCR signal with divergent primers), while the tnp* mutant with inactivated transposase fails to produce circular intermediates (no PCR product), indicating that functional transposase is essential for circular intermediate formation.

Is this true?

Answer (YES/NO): YES